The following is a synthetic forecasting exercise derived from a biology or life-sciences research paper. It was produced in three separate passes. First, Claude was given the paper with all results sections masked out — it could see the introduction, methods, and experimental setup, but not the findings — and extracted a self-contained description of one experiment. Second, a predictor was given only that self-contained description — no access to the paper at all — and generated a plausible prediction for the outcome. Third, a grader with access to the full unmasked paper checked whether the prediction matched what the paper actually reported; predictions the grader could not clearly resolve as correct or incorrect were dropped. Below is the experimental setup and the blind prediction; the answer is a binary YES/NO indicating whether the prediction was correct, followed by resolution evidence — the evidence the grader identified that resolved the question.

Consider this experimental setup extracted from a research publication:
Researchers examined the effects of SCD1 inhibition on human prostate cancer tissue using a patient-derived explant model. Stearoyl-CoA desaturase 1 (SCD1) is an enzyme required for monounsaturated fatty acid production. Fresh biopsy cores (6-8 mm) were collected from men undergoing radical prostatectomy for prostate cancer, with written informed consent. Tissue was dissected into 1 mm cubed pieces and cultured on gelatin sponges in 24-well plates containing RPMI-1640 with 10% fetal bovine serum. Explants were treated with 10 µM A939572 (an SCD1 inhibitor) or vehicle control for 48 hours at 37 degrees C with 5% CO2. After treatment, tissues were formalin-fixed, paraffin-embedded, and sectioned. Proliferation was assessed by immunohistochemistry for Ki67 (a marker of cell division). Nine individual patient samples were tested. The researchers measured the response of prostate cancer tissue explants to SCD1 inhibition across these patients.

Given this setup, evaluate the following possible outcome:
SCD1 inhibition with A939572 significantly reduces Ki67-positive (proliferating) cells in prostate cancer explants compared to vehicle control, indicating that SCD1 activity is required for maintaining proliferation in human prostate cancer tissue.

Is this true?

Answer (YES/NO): YES